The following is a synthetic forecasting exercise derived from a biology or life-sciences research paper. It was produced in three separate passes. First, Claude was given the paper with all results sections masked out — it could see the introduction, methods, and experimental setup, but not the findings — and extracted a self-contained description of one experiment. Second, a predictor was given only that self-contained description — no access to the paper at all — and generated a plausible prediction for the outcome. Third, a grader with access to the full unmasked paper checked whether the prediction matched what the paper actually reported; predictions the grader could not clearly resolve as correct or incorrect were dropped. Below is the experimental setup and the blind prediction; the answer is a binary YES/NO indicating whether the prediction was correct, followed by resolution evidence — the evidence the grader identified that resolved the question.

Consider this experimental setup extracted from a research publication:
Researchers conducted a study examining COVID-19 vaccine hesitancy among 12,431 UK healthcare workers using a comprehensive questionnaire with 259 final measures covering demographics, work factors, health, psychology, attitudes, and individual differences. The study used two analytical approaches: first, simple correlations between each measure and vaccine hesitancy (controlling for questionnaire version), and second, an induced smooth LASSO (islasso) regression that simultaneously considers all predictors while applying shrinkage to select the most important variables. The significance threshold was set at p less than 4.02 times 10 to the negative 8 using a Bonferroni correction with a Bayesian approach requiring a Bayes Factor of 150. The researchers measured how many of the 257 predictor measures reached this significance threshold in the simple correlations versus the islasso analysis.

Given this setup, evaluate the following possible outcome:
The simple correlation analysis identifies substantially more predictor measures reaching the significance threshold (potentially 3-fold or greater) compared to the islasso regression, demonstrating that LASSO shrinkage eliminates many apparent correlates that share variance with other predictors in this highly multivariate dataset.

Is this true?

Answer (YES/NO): YES